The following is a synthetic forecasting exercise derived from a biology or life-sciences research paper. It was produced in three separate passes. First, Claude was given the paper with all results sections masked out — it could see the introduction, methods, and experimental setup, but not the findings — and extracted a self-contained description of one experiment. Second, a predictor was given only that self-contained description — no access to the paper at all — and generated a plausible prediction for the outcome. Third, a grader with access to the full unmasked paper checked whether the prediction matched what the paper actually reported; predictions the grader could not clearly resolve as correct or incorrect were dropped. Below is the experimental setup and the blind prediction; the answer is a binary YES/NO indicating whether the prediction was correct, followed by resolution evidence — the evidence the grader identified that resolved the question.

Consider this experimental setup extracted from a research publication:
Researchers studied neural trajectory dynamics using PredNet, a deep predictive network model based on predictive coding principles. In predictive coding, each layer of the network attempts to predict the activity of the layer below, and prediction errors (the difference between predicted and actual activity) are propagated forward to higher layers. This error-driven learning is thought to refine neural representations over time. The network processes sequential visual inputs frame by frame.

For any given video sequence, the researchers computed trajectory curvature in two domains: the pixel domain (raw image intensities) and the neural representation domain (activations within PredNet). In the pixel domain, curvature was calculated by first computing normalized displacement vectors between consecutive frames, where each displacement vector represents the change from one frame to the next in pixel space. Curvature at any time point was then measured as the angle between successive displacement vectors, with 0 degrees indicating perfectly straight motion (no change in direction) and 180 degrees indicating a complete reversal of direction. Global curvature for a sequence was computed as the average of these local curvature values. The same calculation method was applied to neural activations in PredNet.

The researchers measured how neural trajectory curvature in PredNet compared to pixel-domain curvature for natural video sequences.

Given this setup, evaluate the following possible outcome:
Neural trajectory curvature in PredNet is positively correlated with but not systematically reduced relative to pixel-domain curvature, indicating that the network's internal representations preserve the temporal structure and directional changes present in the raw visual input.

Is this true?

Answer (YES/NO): NO